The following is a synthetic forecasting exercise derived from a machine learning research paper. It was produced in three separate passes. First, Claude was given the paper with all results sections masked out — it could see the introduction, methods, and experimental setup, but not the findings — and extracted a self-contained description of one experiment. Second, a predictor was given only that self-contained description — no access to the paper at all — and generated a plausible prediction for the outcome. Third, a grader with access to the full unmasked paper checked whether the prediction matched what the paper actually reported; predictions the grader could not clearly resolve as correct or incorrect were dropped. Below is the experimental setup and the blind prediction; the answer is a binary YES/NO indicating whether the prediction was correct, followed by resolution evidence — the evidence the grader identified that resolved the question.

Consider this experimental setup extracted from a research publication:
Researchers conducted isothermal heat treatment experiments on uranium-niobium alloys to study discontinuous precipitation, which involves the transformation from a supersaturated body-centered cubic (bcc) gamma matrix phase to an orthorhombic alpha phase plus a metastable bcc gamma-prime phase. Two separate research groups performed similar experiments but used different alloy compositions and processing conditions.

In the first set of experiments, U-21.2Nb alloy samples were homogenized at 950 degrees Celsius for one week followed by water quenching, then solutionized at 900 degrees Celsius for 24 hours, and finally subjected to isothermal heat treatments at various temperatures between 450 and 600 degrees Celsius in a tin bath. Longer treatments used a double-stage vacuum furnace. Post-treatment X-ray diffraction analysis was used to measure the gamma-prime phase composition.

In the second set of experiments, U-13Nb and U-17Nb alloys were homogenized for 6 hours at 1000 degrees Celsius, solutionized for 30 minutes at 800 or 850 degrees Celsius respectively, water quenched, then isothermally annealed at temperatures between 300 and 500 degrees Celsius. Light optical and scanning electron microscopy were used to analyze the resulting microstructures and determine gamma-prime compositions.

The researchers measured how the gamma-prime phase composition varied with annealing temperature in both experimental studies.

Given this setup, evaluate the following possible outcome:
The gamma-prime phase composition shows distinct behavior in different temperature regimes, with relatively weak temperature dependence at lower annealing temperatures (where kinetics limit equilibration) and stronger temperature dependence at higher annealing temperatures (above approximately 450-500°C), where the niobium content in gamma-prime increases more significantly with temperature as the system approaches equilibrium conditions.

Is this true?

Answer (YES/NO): NO